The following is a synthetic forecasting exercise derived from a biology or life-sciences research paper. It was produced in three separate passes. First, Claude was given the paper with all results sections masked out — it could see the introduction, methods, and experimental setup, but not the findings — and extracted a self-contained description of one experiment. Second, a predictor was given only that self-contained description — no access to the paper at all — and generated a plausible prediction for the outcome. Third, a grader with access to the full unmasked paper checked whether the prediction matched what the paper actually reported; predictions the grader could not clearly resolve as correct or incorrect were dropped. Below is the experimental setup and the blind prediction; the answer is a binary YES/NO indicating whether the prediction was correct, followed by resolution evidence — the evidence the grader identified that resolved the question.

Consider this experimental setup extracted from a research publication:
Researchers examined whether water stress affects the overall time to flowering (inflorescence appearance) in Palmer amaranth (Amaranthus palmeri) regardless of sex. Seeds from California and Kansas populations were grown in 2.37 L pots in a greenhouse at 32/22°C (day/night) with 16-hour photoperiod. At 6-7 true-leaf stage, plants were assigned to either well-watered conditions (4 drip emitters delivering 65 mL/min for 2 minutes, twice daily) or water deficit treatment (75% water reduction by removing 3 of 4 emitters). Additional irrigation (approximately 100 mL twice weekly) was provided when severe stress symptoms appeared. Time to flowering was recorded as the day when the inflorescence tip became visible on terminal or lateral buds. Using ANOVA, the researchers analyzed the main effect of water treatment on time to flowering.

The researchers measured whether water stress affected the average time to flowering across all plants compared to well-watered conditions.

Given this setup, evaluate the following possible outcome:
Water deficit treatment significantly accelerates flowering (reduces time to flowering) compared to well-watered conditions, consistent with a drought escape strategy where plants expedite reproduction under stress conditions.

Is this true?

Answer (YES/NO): NO